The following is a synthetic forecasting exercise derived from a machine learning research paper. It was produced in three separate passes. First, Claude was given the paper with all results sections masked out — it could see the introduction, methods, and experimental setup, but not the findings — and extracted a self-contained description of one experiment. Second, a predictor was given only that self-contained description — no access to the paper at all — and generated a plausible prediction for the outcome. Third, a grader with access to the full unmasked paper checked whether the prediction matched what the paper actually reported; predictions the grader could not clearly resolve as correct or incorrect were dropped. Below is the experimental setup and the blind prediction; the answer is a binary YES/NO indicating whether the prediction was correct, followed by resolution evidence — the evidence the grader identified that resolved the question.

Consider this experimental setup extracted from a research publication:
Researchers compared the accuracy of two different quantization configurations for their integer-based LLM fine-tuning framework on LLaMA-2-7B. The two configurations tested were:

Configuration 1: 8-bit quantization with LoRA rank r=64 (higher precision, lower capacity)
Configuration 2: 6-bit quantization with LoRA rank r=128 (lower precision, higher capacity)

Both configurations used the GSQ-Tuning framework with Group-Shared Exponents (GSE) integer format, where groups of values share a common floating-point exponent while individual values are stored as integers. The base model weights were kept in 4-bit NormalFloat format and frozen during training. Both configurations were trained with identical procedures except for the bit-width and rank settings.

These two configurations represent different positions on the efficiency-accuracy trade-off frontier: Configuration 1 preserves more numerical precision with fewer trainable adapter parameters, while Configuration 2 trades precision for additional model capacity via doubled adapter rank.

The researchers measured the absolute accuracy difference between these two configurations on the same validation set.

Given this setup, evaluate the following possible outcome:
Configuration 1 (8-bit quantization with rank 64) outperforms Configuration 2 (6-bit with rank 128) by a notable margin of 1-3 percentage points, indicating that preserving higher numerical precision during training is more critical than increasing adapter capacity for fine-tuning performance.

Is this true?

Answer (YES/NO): NO